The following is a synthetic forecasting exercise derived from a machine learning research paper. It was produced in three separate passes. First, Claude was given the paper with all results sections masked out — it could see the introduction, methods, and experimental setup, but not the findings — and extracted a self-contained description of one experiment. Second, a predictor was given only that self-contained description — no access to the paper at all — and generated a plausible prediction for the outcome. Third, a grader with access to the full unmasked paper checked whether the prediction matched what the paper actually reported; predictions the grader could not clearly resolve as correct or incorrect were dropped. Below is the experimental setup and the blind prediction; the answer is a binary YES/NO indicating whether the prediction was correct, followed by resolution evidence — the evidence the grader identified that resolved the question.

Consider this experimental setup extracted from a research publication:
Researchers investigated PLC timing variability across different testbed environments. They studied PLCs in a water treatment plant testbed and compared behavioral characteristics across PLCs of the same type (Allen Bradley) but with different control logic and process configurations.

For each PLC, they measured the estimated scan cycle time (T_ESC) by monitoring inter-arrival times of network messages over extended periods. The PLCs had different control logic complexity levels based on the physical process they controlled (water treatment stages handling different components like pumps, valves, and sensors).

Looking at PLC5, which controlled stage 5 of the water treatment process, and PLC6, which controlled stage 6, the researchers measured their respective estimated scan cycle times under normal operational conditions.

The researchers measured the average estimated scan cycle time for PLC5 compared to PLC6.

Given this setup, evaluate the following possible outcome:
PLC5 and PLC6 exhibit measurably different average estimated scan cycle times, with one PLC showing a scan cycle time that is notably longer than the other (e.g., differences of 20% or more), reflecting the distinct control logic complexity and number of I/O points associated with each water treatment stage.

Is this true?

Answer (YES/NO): YES